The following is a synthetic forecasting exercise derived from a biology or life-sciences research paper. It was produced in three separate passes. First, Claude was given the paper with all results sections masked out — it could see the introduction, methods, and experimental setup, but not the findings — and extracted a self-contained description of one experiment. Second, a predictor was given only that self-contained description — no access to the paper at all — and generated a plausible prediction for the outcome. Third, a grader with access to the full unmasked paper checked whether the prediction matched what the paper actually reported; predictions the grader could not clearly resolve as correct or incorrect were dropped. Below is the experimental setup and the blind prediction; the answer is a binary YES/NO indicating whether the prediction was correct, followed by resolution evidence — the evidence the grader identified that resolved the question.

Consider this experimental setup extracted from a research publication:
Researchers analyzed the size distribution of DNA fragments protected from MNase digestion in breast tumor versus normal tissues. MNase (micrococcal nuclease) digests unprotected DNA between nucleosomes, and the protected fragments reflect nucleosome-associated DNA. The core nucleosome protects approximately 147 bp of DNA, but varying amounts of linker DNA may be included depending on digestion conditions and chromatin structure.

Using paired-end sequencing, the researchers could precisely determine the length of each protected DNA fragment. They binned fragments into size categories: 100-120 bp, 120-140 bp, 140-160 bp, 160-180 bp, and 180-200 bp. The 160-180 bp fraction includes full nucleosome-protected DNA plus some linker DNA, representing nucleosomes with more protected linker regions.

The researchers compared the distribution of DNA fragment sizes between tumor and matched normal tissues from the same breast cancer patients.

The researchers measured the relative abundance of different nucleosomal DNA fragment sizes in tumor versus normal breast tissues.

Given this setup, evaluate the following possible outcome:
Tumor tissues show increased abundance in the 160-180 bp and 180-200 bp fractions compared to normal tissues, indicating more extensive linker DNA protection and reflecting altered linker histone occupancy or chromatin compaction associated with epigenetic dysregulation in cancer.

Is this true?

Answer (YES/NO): NO